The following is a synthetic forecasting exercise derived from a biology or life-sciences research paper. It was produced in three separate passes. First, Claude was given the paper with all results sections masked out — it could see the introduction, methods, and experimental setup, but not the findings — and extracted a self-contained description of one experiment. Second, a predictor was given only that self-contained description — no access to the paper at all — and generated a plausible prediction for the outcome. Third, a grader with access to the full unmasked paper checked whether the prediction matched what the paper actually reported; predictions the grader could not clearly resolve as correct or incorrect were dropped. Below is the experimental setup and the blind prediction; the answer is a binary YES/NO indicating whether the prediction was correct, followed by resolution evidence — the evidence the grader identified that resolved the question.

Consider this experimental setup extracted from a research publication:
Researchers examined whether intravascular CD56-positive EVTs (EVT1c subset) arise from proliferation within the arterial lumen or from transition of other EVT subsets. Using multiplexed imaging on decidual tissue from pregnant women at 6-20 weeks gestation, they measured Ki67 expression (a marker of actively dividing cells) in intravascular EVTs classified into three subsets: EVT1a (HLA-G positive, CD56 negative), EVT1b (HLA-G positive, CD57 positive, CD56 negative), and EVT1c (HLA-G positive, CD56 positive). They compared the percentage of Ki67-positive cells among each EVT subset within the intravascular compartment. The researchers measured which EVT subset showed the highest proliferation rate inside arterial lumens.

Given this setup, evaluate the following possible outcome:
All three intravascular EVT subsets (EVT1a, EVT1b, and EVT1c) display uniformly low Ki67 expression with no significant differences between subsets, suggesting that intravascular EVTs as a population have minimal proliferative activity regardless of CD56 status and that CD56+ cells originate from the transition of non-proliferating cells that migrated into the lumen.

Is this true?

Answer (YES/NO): NO